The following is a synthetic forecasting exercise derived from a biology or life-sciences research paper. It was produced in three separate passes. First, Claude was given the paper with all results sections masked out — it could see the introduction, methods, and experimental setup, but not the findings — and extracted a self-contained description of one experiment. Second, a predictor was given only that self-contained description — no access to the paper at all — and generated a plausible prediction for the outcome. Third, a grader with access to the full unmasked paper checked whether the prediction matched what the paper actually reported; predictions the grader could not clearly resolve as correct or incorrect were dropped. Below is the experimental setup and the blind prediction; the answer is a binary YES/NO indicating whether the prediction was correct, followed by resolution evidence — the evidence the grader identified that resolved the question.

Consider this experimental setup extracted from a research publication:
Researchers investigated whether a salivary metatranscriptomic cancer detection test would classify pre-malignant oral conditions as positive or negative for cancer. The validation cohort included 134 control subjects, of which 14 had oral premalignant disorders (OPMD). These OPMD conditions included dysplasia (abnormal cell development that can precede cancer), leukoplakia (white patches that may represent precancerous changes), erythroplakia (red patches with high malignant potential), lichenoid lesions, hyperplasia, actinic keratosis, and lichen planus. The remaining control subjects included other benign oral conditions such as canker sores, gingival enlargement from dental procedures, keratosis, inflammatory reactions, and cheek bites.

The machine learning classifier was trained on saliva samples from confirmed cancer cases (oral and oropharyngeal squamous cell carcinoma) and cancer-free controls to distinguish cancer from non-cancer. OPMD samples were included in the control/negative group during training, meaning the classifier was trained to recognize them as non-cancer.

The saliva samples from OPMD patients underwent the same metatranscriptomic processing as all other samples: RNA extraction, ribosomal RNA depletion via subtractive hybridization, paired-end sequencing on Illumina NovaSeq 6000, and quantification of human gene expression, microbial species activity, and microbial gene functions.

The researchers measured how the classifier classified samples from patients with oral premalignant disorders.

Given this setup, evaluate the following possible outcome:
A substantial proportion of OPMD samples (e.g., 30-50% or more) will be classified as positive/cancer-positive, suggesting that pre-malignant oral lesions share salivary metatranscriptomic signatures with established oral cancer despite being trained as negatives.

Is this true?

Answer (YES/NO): YES